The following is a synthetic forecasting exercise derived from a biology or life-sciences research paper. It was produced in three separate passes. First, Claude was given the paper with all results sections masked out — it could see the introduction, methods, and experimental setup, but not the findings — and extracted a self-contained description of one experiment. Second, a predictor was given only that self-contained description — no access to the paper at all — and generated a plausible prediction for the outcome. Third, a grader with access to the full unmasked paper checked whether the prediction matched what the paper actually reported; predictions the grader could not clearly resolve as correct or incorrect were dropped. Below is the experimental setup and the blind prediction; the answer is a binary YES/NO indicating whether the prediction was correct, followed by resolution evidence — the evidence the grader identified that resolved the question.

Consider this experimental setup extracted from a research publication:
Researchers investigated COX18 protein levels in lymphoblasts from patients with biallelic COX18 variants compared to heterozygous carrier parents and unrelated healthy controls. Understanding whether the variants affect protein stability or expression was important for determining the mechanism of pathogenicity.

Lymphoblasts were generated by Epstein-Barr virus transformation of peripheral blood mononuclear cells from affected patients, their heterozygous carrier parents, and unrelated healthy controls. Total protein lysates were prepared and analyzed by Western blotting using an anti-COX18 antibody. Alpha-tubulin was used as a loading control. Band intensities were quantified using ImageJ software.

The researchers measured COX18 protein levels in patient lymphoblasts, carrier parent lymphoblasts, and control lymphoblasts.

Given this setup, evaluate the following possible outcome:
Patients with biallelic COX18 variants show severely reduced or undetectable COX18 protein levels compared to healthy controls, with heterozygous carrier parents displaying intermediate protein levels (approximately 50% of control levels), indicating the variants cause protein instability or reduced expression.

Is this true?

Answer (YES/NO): NO